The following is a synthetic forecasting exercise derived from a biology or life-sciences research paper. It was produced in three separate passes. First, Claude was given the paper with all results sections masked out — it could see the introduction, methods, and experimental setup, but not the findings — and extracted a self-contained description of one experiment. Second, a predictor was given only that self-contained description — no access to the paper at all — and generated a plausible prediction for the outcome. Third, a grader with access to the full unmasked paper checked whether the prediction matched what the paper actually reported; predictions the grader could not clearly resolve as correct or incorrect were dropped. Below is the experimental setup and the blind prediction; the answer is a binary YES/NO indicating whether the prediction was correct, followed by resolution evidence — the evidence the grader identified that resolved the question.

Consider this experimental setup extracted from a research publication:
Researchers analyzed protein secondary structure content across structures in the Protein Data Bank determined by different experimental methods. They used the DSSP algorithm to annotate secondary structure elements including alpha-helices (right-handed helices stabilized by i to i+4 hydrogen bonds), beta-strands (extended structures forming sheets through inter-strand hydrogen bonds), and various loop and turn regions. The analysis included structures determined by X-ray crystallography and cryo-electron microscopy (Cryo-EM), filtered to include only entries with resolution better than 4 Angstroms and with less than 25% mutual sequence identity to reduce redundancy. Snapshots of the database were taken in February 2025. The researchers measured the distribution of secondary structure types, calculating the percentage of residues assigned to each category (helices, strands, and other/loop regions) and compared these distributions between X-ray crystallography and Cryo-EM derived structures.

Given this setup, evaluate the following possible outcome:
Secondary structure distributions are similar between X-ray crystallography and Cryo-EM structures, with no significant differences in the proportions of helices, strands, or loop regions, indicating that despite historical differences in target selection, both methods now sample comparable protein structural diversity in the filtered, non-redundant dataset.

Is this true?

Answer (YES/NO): NO